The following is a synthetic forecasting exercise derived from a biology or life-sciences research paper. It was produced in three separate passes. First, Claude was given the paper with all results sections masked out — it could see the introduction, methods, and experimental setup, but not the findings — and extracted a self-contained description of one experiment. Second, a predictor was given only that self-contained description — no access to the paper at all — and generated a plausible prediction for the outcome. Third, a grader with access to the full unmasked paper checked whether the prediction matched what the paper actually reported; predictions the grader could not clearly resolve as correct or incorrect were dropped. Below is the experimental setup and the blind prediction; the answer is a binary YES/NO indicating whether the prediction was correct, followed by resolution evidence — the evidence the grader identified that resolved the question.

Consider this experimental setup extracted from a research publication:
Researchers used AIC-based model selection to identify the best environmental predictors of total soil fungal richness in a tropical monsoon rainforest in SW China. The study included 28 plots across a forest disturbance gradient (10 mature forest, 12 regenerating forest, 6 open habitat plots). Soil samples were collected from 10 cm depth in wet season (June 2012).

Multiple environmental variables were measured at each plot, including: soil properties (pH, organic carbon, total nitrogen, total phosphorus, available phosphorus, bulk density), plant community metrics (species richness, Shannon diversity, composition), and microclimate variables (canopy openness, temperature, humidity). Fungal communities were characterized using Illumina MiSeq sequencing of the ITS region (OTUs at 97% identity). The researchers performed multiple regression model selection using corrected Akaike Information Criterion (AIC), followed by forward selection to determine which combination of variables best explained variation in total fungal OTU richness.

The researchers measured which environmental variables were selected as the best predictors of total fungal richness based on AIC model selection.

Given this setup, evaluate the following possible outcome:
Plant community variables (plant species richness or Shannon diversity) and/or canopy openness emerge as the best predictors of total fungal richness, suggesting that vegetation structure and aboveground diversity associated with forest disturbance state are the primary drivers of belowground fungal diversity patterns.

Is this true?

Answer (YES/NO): NO